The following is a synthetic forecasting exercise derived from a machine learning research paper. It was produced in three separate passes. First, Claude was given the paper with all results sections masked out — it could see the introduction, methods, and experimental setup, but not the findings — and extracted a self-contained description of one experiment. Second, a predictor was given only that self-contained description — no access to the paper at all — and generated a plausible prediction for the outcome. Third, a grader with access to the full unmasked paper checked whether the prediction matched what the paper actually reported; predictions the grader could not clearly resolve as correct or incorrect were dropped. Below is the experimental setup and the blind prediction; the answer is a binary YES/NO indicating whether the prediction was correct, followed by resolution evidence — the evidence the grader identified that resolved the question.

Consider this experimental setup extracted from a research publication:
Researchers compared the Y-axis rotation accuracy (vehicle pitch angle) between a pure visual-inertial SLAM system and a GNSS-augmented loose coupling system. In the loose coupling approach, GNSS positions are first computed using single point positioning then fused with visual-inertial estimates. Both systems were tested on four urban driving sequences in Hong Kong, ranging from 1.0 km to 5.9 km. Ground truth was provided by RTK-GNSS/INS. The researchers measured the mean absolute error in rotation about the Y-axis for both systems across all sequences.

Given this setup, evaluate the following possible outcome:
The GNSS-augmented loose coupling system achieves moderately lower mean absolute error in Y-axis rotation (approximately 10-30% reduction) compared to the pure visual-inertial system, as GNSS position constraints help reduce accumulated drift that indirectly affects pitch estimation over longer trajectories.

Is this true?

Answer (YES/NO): NO